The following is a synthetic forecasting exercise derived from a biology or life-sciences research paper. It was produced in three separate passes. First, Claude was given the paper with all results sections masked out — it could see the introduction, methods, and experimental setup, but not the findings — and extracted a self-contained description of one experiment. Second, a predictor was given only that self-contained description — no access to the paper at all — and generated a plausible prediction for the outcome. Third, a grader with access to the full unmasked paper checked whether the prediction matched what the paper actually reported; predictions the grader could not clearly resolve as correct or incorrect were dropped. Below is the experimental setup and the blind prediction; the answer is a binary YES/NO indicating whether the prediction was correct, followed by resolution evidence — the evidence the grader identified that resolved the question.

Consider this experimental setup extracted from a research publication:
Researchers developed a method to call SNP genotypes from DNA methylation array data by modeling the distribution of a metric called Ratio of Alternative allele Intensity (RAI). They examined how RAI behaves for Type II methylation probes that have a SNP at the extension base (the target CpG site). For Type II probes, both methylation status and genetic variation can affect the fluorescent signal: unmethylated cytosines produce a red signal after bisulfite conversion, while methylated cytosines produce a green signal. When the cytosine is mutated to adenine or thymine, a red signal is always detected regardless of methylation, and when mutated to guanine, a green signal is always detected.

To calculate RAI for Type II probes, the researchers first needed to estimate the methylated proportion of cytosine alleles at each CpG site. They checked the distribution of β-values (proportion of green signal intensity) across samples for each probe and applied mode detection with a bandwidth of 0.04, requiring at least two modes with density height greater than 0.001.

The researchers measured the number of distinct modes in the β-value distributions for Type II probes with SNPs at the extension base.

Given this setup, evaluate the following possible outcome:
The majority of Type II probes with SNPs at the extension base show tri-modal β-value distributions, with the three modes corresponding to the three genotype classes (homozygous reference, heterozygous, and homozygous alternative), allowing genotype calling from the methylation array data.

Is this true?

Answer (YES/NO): YES